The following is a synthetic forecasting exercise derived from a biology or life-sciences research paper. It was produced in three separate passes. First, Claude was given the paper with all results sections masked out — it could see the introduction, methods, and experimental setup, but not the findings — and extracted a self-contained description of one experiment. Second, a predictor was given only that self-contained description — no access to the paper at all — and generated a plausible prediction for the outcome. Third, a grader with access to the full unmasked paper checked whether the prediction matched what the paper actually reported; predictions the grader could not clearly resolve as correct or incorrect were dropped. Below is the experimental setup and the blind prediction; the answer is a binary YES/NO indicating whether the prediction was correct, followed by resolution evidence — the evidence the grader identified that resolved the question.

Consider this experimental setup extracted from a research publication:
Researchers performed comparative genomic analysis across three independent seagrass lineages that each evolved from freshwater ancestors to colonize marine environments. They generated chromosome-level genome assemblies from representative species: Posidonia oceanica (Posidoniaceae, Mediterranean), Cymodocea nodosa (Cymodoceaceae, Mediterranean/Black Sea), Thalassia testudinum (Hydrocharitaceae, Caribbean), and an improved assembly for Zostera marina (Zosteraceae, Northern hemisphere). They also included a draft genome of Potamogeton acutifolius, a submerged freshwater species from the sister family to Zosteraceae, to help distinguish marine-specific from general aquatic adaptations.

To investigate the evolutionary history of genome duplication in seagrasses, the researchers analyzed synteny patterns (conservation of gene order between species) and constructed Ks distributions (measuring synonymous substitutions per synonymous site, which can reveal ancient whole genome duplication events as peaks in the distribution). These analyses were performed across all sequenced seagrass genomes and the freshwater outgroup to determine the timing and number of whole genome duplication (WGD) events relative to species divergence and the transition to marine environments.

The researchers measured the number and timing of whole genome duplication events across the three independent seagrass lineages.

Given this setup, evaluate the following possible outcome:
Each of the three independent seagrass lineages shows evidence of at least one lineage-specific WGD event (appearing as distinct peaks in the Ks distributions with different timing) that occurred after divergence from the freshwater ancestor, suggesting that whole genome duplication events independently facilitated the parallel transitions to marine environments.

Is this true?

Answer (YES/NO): NO